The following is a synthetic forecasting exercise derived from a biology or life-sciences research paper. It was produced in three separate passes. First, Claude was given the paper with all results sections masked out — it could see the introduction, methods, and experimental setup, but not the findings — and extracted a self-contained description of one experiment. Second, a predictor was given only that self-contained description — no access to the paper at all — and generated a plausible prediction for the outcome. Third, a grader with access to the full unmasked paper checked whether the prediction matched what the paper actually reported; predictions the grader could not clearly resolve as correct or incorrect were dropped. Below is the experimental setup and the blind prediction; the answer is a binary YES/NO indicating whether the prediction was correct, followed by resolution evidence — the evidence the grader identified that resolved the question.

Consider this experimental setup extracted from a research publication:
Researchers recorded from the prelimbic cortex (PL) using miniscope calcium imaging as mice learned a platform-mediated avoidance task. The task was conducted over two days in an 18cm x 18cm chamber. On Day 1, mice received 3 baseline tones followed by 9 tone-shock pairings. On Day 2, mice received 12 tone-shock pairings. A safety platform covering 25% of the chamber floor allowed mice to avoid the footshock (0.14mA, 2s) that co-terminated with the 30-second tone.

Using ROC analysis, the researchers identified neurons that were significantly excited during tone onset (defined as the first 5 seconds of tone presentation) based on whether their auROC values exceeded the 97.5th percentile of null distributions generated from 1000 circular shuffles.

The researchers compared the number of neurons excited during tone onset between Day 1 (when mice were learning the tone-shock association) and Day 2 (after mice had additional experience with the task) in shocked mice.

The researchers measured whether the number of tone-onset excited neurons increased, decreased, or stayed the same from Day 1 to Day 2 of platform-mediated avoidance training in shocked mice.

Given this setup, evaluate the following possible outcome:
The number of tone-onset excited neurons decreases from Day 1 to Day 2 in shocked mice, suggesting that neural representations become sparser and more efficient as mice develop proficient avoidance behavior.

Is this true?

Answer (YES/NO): NO